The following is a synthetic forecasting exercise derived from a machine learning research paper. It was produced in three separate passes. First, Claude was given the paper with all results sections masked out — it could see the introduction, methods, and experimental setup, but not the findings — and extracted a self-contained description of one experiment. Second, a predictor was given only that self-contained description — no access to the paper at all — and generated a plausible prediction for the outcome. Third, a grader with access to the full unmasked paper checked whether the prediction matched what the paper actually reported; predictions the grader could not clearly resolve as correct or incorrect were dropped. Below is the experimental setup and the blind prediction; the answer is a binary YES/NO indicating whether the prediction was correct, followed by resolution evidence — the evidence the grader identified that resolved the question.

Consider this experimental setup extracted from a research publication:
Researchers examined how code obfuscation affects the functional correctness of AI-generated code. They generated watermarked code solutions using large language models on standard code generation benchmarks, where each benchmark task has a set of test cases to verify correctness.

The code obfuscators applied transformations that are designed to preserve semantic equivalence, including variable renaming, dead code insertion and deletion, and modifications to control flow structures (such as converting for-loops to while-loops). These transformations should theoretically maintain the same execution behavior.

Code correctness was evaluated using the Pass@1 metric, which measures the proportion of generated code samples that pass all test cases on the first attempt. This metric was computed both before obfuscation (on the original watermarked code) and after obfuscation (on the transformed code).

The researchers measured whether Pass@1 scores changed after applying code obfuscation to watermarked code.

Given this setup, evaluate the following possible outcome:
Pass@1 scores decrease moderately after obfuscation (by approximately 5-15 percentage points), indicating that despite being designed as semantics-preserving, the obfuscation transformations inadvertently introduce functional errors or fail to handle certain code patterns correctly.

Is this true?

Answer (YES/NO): NO